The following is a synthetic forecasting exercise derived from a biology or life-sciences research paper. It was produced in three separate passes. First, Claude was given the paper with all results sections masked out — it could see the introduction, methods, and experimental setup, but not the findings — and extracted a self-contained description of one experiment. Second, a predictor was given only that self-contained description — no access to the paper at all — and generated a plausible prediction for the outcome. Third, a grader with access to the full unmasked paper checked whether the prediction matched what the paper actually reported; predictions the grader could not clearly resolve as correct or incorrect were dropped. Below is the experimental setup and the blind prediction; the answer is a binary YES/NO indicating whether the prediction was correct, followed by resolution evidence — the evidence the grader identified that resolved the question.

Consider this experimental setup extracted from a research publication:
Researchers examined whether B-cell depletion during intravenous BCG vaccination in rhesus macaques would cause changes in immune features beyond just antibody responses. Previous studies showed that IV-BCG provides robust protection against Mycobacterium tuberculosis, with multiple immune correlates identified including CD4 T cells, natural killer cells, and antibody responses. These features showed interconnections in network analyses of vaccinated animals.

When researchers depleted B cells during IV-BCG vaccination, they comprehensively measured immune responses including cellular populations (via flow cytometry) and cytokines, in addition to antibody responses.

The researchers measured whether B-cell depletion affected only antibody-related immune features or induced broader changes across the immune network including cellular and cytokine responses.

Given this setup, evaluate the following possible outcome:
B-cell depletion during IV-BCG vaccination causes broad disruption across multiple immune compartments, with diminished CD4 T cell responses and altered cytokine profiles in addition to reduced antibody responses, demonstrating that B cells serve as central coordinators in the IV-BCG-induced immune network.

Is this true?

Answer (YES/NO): NO